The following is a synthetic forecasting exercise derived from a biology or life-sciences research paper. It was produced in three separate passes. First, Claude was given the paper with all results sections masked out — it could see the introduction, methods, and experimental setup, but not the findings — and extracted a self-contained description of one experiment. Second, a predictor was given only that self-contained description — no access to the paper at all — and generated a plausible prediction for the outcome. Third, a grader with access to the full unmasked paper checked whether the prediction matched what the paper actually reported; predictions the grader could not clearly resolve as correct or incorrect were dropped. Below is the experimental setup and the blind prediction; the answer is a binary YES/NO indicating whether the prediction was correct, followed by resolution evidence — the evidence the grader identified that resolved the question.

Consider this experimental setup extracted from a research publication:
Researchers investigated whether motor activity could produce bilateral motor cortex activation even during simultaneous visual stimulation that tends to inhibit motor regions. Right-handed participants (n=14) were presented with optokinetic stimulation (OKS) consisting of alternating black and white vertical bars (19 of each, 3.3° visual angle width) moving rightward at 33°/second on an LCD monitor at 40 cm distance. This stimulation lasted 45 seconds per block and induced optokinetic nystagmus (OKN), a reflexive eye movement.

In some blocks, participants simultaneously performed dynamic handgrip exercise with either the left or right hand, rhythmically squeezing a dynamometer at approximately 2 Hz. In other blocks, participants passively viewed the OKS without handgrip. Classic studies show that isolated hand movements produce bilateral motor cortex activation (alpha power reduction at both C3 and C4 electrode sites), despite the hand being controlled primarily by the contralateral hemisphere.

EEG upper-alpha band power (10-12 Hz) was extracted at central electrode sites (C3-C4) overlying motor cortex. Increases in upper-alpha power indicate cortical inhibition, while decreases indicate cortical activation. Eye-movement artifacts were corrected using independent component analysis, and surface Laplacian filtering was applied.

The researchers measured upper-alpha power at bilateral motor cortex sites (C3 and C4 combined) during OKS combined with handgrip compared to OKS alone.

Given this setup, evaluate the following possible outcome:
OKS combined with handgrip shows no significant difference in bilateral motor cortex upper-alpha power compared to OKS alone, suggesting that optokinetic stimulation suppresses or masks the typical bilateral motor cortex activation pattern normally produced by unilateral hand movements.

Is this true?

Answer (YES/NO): NO